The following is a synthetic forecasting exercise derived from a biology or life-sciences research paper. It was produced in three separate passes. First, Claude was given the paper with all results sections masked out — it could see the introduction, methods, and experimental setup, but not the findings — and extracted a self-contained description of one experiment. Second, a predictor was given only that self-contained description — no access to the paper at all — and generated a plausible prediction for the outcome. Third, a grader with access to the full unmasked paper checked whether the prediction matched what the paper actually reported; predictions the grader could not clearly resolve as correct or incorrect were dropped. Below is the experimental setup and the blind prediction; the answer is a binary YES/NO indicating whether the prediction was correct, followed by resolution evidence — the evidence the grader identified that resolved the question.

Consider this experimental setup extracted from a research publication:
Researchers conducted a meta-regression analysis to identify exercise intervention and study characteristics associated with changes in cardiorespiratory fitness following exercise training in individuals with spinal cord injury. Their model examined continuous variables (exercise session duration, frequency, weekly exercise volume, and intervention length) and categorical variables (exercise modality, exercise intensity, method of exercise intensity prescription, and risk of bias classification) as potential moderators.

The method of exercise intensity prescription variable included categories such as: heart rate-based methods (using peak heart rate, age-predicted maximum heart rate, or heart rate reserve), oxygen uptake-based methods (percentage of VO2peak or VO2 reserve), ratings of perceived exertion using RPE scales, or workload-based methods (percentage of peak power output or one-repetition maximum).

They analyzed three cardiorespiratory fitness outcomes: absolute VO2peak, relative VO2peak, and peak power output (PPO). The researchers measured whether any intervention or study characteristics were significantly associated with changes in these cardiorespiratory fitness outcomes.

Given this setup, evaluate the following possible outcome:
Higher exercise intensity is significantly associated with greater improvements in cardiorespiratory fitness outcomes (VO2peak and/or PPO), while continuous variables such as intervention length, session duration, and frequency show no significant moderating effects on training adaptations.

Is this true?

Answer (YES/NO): NO